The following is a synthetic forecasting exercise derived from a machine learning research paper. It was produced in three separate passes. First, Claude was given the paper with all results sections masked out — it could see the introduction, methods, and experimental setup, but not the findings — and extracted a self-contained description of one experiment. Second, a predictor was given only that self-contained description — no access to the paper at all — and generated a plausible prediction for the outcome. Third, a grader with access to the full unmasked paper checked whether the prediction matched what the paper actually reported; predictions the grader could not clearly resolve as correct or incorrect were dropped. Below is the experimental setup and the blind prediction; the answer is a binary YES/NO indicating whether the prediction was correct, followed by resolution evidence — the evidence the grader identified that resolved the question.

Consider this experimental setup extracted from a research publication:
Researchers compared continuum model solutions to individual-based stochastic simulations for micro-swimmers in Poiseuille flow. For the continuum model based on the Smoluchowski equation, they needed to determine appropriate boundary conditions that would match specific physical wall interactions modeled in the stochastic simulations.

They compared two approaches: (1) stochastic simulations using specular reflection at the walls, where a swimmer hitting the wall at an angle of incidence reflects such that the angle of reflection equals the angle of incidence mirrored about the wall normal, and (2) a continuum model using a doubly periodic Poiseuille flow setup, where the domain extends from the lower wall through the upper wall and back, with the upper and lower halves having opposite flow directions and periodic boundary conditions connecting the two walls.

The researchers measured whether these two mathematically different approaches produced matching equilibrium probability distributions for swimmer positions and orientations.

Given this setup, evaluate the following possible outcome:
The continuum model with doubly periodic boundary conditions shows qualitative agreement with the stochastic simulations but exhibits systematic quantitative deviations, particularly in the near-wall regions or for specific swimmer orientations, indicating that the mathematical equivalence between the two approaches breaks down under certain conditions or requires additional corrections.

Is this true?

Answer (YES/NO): NO